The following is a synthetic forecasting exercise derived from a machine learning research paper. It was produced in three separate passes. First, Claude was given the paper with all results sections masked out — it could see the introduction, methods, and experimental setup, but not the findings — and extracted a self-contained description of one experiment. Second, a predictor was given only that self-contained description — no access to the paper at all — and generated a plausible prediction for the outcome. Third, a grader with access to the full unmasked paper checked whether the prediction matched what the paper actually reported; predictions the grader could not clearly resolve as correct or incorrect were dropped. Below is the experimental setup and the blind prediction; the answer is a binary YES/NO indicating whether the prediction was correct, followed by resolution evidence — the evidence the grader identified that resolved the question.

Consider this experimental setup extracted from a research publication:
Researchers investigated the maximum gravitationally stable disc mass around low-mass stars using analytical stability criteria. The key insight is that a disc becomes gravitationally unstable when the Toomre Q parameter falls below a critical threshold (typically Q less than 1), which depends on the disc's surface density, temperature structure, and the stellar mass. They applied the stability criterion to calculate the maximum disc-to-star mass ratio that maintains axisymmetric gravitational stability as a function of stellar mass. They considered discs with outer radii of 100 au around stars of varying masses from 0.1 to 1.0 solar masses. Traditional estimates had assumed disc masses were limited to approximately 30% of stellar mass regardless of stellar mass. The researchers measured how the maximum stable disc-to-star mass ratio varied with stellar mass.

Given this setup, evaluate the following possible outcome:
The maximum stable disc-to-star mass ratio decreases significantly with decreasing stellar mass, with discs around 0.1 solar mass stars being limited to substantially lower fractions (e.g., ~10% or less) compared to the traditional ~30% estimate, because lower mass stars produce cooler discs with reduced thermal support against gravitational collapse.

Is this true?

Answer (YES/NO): NO